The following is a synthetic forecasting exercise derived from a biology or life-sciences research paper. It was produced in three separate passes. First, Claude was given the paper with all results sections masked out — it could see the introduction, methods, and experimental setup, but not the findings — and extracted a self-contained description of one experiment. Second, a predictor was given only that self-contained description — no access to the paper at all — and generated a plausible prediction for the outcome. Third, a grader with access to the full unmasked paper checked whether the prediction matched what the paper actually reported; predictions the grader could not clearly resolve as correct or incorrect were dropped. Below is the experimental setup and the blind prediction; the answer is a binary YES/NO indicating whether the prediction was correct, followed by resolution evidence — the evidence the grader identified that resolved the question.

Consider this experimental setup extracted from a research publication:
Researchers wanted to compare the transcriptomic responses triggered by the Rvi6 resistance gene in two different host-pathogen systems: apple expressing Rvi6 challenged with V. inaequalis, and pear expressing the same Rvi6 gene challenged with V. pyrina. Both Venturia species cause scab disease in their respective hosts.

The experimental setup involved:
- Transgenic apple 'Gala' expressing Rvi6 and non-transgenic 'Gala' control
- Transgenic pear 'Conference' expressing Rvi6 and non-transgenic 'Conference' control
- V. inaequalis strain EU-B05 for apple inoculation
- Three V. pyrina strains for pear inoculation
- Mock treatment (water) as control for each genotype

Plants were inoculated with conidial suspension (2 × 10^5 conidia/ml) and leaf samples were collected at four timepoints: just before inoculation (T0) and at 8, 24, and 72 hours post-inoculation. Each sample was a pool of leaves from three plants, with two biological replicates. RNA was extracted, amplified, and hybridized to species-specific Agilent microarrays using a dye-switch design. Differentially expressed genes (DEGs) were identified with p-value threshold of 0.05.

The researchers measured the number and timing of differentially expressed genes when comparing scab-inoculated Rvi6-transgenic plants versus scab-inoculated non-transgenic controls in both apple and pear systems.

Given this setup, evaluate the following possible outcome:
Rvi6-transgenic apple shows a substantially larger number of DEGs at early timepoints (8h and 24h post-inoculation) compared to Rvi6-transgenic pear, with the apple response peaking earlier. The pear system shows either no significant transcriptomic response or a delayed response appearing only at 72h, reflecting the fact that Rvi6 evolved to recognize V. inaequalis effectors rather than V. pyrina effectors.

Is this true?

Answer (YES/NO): NO